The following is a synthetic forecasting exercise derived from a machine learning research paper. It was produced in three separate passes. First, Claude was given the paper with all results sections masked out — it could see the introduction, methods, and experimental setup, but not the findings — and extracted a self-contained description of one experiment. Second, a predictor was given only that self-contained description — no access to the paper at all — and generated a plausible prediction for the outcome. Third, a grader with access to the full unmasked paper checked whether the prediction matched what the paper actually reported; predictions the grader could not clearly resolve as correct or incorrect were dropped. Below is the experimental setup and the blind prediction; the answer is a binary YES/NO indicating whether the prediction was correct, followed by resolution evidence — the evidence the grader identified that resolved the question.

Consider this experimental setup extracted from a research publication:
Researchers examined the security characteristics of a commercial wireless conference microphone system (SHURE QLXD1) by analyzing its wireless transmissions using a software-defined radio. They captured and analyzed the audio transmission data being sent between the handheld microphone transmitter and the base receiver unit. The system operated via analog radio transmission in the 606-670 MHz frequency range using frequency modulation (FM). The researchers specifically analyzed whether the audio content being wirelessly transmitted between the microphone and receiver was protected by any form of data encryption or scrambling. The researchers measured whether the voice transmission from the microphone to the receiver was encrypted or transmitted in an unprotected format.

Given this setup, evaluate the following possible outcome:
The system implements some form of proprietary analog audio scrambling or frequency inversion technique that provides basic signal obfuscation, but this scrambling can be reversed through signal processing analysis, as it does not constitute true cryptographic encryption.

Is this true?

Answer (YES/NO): NO